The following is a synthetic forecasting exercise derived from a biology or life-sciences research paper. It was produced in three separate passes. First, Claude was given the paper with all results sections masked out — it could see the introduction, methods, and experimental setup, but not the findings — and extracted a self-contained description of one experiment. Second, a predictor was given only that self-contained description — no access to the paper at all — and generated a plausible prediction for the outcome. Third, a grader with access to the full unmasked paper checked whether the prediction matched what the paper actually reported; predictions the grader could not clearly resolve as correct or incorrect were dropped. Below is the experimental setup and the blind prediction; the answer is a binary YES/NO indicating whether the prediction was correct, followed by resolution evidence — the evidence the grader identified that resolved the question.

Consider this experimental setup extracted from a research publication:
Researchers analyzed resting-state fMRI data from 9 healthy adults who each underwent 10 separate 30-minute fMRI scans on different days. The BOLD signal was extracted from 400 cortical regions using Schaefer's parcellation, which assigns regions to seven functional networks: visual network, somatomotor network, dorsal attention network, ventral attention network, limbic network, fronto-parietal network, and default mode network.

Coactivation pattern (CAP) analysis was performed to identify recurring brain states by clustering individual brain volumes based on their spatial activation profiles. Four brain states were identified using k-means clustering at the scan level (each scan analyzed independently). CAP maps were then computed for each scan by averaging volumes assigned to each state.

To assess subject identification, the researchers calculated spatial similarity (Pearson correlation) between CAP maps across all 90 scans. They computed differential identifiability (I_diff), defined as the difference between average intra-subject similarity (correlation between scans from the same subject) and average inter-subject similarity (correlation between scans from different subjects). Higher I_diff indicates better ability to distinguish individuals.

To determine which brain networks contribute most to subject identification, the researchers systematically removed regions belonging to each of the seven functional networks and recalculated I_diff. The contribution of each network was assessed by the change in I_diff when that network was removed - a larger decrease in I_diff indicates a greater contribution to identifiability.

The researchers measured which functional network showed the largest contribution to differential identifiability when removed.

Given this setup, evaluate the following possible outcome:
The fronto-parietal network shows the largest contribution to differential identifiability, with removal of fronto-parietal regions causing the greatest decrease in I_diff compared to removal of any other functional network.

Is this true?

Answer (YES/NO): NO